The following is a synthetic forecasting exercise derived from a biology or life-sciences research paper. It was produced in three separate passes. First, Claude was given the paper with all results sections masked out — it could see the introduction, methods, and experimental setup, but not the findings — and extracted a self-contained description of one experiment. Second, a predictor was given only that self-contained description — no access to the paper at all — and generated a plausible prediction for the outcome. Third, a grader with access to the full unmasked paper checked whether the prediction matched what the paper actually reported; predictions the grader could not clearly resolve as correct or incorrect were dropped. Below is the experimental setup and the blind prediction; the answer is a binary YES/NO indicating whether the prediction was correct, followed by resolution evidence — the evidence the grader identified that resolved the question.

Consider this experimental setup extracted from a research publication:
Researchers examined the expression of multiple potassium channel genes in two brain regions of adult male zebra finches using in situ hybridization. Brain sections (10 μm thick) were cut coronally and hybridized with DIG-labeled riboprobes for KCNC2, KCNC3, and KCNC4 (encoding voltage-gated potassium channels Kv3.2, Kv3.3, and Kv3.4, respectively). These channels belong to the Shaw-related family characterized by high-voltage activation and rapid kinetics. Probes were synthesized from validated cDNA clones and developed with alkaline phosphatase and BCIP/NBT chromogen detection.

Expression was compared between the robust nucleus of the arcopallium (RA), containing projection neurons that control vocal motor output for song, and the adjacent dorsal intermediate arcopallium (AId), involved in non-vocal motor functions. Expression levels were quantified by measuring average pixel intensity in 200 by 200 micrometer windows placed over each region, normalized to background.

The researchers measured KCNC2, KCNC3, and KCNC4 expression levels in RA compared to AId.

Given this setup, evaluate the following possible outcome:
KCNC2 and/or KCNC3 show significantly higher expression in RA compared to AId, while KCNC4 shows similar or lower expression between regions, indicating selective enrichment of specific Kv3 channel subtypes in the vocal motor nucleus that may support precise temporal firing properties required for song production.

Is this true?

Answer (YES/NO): NO